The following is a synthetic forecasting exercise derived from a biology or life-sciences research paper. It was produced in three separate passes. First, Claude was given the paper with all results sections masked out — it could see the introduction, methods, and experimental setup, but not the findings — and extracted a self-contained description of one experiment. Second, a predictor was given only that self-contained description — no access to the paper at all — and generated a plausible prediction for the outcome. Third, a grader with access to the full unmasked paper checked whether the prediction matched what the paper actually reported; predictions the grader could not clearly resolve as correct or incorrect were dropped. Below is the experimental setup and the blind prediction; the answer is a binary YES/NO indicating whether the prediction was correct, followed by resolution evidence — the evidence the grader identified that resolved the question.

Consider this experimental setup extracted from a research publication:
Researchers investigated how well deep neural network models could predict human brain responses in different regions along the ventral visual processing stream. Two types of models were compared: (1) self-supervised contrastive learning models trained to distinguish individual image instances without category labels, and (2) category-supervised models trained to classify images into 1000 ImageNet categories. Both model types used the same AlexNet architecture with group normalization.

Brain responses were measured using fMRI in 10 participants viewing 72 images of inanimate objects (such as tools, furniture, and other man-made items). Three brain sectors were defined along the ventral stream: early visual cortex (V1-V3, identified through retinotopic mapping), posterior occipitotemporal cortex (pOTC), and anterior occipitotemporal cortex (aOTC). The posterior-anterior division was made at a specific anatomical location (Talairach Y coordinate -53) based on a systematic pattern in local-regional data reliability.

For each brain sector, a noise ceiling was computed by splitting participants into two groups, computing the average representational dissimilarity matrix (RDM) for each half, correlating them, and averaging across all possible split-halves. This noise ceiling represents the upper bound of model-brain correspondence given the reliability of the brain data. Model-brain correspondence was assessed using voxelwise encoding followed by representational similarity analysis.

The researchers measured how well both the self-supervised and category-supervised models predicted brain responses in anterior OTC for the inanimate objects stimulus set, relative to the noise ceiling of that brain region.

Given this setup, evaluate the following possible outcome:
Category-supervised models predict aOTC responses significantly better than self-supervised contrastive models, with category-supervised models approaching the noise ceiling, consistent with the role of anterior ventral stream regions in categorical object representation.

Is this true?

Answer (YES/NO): NO